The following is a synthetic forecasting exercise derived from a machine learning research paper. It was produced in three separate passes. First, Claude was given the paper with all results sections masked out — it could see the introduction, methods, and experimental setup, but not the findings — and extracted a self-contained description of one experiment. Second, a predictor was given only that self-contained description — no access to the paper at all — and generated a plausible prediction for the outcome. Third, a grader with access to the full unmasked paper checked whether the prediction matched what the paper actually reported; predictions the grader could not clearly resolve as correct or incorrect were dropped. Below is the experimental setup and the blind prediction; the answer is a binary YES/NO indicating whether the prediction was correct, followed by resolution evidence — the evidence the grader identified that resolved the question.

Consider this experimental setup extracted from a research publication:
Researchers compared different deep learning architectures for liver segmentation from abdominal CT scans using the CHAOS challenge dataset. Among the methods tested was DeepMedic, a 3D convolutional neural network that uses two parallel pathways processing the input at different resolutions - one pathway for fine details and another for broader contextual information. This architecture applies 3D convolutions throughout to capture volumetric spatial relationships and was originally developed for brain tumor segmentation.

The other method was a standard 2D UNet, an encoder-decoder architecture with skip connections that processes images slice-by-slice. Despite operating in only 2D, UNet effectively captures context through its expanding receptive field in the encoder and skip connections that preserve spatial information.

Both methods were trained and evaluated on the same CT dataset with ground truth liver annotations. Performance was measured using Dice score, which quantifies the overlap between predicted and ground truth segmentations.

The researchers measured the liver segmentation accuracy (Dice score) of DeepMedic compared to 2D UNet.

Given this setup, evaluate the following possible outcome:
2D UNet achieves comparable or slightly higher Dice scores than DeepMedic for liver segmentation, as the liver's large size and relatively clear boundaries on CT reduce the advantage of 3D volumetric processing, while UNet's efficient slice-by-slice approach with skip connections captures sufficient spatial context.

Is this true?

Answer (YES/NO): YES